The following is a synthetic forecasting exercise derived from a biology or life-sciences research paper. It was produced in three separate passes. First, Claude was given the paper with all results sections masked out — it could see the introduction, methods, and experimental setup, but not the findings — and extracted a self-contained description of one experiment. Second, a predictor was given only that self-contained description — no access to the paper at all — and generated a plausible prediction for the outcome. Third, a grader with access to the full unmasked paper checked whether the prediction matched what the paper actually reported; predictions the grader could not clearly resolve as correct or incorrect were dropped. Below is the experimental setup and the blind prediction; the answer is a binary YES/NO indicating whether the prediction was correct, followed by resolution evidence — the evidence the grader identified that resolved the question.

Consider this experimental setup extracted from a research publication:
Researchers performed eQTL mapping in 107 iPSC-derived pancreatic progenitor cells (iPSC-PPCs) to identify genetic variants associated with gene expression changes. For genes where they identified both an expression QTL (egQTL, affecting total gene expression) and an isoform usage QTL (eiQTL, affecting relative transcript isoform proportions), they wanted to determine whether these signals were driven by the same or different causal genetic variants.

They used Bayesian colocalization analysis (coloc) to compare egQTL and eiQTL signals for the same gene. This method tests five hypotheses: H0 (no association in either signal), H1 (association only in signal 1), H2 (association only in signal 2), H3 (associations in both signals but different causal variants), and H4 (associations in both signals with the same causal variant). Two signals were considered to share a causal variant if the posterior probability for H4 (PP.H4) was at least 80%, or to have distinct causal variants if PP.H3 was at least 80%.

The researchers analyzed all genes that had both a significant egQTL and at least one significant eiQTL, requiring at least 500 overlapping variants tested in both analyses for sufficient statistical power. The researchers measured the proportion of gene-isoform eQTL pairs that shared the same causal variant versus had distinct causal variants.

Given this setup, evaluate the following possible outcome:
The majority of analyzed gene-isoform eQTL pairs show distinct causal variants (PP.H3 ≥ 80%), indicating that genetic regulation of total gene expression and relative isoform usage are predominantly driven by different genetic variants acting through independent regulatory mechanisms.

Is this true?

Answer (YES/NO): NO